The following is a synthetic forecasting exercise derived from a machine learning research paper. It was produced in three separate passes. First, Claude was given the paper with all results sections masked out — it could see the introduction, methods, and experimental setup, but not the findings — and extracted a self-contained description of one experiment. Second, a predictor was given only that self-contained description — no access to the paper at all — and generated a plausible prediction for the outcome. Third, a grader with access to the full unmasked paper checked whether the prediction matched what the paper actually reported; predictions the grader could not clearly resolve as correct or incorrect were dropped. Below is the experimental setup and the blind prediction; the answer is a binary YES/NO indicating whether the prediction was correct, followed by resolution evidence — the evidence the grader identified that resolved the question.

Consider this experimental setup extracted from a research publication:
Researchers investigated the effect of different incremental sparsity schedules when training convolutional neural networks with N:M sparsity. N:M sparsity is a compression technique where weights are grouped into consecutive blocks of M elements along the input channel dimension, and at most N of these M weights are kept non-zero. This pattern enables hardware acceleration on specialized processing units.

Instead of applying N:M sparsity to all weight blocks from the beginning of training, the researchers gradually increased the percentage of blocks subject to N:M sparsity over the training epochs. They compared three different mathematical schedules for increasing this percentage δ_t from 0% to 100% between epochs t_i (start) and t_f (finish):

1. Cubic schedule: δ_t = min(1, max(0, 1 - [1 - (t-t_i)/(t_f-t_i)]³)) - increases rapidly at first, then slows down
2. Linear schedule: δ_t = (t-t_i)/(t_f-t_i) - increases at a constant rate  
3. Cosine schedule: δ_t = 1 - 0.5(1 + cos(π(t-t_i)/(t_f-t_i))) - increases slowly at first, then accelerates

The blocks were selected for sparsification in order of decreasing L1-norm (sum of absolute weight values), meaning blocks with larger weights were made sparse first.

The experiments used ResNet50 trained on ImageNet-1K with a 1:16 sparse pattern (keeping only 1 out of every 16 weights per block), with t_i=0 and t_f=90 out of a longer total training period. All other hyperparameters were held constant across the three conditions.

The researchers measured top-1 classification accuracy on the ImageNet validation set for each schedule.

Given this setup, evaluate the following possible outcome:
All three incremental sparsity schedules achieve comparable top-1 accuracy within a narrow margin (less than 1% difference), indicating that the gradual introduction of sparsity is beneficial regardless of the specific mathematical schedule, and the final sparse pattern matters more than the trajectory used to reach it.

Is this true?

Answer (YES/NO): NO